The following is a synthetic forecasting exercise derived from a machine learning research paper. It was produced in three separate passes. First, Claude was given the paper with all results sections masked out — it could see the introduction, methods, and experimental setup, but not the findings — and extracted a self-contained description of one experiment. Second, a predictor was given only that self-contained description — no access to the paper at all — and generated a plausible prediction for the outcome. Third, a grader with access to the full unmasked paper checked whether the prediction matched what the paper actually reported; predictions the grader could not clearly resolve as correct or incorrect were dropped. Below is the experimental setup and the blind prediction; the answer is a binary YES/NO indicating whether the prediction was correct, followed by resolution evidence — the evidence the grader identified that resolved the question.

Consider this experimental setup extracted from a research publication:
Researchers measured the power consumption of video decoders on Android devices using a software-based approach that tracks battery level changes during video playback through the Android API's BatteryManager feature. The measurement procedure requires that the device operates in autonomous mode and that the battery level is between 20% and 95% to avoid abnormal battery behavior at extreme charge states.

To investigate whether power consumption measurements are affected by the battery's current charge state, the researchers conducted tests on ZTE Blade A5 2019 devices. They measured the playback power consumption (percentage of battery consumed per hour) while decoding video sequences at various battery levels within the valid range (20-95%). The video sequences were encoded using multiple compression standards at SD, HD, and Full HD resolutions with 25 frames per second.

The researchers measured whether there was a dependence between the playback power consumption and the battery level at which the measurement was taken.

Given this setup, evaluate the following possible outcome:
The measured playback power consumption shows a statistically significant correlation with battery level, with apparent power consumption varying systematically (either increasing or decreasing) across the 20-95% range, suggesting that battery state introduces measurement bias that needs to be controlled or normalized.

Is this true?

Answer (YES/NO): NO